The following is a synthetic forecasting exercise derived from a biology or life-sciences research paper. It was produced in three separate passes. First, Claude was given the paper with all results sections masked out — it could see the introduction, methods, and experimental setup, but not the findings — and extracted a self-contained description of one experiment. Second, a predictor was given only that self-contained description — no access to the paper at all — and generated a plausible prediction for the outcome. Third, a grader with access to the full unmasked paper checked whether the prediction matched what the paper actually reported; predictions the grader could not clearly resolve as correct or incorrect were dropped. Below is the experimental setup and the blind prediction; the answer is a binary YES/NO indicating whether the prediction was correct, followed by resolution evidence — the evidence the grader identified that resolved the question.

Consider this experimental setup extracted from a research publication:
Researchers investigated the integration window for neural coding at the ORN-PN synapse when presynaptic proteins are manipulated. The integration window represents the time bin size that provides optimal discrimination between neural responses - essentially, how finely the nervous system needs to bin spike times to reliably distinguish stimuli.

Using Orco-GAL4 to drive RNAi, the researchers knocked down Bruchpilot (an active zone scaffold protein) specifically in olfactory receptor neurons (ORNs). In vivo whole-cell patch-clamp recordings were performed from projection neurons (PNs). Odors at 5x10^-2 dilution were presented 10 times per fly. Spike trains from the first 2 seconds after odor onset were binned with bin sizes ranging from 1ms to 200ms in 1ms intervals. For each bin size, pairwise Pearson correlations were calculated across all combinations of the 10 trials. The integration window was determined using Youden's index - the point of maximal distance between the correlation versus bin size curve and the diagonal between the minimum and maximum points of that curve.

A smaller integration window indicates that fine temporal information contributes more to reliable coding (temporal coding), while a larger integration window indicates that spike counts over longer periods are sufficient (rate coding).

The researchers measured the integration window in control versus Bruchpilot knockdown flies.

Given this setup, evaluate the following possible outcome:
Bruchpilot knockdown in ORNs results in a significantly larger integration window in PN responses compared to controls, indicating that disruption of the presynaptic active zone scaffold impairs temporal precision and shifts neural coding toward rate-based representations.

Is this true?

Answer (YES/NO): YES